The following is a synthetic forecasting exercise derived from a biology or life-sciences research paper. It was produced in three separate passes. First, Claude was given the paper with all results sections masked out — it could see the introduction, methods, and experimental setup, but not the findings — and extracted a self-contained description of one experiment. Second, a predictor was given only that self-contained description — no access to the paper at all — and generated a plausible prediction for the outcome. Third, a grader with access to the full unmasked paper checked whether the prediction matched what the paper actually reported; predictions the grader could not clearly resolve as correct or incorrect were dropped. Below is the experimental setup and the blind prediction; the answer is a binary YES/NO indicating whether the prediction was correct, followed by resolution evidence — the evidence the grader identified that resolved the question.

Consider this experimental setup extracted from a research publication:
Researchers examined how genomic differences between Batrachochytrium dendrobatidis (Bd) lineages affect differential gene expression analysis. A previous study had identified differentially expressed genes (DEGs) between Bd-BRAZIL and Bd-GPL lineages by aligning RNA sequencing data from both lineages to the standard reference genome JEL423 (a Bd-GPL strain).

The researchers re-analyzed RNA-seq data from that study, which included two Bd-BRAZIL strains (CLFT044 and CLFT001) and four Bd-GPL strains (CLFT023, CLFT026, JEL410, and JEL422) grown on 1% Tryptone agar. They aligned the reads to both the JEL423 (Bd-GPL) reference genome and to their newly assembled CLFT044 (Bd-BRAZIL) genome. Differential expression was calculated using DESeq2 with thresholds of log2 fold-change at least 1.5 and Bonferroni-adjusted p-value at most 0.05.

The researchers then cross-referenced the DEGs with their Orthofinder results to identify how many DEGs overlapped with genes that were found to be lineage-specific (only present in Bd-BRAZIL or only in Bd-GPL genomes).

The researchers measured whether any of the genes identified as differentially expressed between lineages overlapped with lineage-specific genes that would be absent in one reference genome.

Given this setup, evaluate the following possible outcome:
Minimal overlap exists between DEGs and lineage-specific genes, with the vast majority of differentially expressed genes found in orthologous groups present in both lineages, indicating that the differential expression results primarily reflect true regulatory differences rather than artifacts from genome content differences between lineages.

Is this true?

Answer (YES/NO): YES